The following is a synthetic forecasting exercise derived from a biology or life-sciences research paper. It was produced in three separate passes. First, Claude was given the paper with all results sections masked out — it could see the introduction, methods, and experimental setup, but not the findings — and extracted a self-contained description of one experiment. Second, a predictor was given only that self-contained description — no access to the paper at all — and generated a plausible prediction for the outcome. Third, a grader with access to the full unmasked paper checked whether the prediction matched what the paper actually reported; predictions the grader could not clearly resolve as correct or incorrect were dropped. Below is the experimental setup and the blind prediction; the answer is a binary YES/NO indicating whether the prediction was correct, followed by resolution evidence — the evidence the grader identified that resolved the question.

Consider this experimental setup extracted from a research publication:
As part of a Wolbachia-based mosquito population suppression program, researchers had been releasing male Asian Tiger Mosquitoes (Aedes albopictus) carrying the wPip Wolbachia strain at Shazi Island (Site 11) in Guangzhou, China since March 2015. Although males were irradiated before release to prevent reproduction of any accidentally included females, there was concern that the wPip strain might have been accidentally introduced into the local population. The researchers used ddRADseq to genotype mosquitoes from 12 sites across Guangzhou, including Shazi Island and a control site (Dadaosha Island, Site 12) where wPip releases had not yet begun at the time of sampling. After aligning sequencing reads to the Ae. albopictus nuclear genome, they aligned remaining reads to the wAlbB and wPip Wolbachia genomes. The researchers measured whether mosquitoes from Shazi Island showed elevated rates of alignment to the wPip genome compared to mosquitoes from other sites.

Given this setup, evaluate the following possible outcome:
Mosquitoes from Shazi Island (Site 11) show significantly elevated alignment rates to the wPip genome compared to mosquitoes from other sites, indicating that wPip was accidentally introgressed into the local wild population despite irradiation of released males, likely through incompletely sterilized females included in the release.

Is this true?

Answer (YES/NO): NO